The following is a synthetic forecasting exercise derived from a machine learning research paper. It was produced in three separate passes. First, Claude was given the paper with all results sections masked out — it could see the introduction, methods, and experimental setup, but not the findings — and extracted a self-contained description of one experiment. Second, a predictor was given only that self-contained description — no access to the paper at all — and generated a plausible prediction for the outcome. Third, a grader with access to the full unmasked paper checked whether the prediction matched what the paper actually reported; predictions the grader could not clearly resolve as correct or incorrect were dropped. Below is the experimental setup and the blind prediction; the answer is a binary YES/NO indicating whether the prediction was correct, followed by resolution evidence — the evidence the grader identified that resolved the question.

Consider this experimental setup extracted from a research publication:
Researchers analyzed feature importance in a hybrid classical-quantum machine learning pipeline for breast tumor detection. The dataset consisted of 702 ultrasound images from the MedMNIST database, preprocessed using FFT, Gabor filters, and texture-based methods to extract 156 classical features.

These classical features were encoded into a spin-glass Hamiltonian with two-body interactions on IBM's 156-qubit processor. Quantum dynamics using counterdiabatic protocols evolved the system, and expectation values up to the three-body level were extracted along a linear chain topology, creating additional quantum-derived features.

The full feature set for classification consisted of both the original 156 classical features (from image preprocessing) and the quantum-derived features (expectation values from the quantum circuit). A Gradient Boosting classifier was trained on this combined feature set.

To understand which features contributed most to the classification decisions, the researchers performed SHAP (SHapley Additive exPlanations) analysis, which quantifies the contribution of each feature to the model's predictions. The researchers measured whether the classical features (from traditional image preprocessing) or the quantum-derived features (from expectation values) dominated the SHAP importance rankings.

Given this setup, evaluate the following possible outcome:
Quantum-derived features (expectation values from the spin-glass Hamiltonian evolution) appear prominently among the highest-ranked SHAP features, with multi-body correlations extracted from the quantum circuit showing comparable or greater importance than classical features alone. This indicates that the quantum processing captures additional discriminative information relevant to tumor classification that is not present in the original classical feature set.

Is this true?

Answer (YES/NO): NO